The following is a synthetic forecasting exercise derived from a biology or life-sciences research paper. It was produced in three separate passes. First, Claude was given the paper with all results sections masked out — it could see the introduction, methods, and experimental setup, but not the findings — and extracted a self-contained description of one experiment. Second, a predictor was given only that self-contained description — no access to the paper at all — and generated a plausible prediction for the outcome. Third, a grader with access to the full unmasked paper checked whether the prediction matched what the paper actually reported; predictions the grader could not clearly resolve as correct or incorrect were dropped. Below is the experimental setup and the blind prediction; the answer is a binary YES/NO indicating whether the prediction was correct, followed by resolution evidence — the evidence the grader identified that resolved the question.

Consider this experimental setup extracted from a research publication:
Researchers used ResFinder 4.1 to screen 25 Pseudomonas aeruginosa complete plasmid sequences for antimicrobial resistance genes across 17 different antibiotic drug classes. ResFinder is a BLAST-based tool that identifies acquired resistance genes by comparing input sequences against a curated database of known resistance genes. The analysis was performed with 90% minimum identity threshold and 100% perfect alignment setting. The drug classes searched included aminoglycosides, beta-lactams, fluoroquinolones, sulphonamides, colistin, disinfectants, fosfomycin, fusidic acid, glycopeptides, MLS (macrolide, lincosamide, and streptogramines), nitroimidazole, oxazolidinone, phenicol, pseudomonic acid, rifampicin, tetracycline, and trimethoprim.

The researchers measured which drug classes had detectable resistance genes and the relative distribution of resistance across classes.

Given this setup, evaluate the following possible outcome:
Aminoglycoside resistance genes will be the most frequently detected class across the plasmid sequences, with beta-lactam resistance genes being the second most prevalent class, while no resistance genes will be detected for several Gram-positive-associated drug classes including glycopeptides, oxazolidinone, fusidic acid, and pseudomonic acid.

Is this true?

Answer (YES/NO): NO